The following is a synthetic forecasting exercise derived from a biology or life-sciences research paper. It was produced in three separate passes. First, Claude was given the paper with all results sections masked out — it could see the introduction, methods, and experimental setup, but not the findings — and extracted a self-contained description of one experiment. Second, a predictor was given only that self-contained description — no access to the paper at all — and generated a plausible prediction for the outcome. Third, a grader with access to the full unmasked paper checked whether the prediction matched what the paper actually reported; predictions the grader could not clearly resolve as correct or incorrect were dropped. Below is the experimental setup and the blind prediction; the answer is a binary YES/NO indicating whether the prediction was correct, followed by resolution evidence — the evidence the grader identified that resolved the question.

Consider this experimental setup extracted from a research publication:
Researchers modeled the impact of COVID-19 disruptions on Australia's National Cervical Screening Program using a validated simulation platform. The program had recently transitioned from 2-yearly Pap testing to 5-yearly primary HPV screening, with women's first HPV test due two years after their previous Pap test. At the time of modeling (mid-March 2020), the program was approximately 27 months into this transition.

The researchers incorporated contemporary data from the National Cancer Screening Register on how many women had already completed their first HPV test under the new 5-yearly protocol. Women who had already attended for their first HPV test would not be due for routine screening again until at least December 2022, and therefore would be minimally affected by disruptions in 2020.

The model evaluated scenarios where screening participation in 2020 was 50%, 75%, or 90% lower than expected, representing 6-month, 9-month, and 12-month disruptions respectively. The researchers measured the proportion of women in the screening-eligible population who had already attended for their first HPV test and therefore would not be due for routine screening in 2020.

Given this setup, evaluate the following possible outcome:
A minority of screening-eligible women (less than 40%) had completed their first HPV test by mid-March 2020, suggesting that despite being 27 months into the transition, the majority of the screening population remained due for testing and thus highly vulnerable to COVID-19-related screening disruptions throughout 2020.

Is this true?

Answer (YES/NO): NO